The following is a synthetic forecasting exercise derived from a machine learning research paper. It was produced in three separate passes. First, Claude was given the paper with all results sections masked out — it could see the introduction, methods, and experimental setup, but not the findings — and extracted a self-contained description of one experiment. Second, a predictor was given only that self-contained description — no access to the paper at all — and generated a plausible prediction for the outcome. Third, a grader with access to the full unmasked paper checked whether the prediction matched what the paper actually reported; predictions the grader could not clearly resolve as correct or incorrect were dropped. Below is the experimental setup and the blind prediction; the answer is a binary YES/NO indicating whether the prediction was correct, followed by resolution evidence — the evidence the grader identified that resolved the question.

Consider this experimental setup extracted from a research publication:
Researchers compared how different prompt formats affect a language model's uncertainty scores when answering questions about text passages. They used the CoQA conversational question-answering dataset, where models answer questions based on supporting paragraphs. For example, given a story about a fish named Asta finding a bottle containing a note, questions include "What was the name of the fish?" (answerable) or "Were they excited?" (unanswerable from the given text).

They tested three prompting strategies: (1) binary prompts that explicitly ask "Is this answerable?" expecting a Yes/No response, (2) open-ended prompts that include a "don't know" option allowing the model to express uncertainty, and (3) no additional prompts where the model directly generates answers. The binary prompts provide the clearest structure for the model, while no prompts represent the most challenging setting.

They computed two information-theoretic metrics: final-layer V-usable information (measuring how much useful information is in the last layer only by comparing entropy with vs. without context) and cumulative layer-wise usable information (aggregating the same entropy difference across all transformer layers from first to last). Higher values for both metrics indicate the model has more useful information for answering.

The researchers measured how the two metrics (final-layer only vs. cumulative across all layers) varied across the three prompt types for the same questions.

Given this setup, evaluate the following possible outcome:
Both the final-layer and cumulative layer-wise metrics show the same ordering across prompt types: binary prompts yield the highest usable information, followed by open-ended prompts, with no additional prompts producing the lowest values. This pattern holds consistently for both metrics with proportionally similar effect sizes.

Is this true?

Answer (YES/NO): NO